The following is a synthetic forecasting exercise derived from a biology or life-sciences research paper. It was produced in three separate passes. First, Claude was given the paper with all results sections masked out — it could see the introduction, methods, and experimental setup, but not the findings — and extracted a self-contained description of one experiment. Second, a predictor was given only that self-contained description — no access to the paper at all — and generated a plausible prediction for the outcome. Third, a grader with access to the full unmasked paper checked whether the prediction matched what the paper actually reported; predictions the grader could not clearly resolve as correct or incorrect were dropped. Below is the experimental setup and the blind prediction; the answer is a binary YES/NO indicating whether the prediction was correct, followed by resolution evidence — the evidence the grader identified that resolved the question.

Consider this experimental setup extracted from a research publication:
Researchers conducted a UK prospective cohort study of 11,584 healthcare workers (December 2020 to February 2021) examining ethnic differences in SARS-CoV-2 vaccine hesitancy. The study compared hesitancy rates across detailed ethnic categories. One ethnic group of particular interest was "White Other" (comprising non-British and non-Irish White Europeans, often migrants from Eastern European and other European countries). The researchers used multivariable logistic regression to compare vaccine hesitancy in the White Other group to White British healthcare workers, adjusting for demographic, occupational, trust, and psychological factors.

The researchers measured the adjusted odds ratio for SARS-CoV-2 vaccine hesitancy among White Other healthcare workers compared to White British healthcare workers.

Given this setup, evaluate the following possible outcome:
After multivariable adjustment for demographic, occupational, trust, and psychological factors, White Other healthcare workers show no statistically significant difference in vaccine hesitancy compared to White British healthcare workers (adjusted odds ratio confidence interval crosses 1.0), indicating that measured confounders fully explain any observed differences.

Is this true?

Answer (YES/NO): NO